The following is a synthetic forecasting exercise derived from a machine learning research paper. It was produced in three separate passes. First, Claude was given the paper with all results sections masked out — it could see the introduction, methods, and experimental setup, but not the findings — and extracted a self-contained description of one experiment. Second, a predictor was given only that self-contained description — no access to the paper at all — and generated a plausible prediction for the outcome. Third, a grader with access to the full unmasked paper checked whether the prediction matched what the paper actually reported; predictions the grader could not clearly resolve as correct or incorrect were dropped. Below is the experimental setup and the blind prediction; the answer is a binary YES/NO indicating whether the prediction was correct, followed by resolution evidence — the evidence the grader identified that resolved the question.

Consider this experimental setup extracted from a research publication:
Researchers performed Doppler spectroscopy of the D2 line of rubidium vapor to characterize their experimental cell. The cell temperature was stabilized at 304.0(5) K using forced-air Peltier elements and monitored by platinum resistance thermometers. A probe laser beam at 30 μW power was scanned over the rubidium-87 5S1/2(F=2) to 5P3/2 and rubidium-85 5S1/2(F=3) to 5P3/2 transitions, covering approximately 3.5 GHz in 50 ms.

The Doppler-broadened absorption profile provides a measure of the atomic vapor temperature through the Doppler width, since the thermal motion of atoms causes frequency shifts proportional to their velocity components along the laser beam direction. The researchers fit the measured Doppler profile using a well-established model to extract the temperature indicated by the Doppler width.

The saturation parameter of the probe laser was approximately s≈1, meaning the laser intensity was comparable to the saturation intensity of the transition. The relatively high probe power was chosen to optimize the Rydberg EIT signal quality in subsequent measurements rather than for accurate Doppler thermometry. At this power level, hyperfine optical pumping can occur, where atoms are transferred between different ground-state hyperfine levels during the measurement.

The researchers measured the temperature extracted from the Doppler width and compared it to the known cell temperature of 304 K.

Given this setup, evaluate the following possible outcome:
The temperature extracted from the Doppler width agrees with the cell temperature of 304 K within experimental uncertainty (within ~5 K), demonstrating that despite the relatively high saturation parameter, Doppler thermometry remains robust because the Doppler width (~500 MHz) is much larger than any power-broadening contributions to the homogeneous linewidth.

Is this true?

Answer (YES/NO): NO